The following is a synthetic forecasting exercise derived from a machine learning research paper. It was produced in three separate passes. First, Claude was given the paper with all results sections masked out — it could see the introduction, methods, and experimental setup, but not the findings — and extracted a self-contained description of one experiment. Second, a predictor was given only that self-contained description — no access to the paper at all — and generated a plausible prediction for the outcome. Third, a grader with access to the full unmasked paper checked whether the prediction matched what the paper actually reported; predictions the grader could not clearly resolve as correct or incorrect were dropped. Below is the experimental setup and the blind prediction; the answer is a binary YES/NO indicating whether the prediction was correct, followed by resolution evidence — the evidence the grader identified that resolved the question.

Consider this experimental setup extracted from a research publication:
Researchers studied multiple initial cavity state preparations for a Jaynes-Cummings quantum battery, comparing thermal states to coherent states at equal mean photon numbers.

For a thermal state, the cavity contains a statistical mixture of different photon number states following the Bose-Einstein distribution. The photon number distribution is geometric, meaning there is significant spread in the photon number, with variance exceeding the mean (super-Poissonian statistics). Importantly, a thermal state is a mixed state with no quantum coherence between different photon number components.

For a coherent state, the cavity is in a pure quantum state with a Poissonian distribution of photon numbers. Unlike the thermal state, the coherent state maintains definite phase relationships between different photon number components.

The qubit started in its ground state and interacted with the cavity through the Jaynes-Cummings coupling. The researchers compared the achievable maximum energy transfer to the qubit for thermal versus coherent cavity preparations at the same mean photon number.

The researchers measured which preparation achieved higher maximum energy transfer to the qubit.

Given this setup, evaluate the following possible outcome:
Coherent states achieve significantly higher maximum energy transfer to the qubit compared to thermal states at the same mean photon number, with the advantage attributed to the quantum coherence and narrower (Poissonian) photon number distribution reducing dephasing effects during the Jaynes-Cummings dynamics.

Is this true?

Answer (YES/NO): NO